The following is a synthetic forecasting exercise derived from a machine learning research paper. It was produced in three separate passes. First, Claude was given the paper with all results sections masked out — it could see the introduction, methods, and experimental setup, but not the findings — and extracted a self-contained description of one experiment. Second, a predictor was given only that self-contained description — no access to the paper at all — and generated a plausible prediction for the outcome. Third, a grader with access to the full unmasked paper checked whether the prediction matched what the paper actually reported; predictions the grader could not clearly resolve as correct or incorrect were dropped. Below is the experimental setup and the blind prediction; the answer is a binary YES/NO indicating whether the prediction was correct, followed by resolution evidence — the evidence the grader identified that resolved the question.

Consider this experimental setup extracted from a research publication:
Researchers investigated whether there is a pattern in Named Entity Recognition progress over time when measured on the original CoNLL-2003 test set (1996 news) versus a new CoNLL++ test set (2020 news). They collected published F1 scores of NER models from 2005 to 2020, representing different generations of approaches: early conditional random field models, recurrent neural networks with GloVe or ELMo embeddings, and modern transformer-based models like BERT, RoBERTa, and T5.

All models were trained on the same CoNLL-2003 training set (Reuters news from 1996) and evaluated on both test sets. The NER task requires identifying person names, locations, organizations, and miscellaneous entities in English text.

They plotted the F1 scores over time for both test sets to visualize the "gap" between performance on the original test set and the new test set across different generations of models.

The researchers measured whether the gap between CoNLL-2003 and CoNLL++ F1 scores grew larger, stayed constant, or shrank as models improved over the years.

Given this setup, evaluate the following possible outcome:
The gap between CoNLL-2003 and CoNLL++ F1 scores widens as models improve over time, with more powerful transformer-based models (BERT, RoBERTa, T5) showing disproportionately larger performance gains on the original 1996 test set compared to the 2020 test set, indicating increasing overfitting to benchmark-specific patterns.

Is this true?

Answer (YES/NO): NO